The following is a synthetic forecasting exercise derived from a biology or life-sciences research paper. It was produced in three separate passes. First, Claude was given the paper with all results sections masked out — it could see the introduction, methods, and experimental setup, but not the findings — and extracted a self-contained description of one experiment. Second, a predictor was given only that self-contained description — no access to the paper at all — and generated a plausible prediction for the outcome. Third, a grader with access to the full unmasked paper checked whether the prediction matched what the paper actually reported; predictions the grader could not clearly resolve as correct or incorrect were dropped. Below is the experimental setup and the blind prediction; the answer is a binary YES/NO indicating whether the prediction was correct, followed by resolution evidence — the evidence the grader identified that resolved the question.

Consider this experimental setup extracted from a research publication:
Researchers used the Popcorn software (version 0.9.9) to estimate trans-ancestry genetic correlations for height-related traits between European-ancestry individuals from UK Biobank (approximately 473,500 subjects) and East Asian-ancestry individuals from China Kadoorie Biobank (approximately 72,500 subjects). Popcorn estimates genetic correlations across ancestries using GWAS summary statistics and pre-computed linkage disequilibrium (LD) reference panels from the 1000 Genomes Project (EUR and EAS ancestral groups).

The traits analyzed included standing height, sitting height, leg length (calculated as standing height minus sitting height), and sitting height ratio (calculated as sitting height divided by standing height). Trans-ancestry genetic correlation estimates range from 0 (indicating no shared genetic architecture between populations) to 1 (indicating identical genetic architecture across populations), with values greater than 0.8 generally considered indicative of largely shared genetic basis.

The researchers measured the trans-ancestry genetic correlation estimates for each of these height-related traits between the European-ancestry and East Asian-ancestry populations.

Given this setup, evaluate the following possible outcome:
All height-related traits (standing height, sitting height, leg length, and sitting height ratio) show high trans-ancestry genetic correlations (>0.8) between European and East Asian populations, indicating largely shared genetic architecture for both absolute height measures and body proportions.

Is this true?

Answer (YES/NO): YES